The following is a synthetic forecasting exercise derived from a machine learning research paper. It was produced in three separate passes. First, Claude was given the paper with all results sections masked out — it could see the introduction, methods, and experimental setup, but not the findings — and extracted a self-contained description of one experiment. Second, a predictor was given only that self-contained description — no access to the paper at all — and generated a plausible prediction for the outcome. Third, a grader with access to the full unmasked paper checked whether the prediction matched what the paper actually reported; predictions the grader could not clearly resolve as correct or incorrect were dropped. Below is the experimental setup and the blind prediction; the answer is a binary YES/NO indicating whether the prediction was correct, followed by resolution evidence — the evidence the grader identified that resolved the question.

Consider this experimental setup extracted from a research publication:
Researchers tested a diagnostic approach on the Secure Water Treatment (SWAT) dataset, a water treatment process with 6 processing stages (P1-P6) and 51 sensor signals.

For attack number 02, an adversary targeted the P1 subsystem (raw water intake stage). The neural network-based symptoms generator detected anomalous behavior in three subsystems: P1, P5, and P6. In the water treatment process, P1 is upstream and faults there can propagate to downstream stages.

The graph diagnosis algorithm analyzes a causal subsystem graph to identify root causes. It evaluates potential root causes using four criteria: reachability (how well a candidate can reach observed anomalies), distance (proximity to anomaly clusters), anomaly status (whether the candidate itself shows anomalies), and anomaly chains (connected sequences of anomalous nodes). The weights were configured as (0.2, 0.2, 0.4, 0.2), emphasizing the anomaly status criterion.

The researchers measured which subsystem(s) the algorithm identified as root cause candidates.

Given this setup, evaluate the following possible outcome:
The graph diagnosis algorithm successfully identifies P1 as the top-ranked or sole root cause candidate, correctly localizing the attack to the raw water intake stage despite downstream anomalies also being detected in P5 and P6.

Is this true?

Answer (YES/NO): NO